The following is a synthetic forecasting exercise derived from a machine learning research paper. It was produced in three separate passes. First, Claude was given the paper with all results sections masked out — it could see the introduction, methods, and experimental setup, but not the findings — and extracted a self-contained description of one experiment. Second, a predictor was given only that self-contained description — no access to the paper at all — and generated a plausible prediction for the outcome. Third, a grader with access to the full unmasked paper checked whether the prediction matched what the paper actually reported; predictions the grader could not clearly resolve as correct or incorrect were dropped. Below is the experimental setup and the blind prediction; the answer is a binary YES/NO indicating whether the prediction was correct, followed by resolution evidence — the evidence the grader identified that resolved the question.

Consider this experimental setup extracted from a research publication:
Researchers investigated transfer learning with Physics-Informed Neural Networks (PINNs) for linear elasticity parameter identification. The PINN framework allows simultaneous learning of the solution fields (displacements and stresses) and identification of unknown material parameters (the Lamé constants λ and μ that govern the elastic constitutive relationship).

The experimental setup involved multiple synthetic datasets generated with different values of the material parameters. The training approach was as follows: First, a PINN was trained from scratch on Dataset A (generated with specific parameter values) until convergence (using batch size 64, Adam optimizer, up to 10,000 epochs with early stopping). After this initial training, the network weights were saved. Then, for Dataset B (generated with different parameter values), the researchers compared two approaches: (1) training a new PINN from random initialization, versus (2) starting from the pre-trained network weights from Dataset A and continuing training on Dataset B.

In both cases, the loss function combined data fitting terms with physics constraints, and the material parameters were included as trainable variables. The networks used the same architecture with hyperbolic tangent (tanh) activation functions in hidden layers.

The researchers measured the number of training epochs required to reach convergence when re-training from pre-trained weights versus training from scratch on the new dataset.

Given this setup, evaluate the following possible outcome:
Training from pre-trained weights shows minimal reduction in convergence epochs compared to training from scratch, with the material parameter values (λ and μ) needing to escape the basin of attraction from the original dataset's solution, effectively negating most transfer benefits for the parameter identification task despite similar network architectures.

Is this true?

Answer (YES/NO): NO